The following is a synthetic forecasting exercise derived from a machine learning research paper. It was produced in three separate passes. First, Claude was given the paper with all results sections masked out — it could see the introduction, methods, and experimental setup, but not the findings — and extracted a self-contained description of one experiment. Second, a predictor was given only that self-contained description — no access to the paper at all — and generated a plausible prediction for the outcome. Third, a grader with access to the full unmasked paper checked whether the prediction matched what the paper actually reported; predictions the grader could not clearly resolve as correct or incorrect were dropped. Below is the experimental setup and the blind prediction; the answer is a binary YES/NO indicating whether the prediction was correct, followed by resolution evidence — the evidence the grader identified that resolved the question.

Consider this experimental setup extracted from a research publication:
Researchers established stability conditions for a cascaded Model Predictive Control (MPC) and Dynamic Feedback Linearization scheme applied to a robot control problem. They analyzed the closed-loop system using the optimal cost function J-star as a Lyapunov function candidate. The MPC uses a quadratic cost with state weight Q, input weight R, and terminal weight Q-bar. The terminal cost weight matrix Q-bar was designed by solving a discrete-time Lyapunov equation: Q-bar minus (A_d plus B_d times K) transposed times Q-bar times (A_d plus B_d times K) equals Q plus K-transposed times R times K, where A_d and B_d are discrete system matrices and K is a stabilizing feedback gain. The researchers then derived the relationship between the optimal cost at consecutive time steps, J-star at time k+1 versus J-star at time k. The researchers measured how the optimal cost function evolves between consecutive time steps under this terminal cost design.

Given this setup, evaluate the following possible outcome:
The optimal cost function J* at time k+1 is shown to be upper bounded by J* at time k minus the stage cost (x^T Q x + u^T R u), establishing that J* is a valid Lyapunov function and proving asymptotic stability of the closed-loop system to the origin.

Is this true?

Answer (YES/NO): NO